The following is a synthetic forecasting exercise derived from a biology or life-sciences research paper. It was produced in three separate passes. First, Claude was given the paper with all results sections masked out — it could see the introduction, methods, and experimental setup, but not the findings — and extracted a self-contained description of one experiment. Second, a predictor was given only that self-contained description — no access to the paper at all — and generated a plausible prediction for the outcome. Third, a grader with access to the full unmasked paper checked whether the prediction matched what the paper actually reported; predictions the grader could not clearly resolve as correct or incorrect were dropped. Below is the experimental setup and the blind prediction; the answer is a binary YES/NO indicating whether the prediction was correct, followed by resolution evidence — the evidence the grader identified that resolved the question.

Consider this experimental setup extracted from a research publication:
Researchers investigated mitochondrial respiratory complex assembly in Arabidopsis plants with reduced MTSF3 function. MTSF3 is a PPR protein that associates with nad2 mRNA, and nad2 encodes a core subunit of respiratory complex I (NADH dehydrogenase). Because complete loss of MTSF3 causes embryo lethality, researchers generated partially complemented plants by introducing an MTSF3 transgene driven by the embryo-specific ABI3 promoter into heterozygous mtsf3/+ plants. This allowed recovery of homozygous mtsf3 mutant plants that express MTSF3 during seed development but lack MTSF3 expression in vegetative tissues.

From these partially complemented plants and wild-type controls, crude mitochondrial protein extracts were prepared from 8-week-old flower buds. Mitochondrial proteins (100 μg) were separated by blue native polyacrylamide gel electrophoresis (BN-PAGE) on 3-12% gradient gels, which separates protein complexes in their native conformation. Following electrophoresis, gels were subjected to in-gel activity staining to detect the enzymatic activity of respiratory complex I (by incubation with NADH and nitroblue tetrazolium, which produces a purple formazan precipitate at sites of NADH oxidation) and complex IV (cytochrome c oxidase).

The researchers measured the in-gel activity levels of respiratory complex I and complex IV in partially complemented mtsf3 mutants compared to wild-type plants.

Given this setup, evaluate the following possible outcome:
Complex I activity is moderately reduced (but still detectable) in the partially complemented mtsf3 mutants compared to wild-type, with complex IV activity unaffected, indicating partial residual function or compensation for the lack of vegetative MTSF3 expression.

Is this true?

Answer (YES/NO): NO